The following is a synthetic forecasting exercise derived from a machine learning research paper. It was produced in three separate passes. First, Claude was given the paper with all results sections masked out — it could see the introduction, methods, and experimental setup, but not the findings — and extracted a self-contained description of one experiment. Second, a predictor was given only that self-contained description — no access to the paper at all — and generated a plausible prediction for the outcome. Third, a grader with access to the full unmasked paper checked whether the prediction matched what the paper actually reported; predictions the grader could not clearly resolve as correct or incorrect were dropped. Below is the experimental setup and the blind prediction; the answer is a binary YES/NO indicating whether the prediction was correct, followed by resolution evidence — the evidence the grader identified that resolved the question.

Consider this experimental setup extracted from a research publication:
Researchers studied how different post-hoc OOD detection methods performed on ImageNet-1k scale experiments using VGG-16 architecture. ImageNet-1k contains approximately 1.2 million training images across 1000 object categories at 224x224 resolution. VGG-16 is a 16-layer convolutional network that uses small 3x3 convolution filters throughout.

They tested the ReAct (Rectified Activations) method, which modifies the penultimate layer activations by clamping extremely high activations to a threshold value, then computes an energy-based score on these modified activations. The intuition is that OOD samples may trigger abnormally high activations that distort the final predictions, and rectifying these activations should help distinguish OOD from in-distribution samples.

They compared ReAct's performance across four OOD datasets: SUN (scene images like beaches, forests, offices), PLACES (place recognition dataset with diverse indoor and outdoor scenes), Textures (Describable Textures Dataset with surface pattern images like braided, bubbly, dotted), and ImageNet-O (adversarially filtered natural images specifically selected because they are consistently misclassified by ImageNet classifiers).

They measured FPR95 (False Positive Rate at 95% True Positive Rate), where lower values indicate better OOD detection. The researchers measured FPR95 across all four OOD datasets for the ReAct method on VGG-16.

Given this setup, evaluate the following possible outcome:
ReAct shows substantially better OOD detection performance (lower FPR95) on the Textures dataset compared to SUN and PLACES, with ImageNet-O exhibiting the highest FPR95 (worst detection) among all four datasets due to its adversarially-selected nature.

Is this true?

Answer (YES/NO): NO